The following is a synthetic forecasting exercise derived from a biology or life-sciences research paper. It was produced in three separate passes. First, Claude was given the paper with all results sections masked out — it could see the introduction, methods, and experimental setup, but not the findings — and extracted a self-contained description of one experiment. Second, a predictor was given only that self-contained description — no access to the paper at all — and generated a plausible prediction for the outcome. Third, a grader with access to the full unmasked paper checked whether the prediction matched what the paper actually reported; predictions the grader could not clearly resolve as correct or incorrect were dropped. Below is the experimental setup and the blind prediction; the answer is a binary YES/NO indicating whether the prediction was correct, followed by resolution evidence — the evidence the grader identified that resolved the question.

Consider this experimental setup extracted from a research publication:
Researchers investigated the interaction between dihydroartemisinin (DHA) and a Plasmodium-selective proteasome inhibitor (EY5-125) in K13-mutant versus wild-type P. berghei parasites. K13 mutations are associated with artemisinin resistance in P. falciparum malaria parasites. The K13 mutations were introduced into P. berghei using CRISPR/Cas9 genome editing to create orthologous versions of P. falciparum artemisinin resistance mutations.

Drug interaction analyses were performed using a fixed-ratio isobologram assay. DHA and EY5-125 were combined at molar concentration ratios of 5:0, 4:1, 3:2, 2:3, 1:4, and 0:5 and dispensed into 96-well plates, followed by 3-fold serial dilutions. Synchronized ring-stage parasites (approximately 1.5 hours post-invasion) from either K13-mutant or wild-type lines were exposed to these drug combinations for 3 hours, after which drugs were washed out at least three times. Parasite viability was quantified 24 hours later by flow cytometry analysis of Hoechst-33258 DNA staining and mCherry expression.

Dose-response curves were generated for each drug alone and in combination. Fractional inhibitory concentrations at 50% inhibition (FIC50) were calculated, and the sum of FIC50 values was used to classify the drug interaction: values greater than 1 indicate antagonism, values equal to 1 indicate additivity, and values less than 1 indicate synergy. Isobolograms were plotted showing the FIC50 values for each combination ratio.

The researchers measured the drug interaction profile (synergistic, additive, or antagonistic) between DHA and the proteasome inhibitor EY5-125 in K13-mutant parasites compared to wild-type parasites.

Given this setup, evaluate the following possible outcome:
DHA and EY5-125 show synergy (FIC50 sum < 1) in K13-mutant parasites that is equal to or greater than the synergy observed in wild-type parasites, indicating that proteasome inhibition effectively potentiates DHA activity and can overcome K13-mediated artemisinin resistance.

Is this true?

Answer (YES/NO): YES